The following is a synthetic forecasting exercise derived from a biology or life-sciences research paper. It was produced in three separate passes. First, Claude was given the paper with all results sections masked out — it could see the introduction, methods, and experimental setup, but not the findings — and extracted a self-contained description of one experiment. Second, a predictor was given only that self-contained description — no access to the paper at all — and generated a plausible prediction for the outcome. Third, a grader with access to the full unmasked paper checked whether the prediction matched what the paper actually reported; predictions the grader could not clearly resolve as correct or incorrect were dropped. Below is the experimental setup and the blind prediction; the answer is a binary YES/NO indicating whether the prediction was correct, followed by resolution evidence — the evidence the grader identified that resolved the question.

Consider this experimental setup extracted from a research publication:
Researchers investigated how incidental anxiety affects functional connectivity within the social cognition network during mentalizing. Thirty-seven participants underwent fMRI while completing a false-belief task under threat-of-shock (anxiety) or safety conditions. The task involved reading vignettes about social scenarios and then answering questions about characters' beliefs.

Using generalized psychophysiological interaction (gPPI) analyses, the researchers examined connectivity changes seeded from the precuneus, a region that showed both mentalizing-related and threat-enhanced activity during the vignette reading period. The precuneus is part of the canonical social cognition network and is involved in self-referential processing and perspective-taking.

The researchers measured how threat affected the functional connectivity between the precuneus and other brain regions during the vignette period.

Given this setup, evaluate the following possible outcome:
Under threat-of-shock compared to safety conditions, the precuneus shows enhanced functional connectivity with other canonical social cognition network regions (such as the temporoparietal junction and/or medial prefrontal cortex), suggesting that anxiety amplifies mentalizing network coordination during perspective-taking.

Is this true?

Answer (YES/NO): NO